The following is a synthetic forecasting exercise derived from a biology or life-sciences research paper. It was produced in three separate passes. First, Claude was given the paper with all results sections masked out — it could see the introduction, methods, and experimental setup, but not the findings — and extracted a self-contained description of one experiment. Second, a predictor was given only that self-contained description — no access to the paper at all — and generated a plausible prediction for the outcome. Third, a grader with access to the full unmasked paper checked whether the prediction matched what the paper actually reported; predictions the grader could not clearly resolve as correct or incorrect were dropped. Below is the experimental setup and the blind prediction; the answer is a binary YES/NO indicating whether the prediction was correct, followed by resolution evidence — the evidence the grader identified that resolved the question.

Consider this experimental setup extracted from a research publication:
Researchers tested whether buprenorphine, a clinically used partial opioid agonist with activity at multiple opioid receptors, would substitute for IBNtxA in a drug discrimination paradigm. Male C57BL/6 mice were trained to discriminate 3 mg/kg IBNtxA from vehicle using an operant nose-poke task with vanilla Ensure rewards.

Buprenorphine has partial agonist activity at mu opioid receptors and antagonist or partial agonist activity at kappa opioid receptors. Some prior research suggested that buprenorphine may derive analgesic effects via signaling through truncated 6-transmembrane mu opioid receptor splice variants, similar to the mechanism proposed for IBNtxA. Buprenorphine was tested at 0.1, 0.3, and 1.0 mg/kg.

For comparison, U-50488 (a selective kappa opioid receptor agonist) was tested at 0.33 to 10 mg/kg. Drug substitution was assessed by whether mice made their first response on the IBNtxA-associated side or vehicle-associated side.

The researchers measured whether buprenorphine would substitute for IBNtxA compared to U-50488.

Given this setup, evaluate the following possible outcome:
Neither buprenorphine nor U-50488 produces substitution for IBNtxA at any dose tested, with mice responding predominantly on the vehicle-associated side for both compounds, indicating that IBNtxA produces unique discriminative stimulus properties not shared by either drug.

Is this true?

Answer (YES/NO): NO